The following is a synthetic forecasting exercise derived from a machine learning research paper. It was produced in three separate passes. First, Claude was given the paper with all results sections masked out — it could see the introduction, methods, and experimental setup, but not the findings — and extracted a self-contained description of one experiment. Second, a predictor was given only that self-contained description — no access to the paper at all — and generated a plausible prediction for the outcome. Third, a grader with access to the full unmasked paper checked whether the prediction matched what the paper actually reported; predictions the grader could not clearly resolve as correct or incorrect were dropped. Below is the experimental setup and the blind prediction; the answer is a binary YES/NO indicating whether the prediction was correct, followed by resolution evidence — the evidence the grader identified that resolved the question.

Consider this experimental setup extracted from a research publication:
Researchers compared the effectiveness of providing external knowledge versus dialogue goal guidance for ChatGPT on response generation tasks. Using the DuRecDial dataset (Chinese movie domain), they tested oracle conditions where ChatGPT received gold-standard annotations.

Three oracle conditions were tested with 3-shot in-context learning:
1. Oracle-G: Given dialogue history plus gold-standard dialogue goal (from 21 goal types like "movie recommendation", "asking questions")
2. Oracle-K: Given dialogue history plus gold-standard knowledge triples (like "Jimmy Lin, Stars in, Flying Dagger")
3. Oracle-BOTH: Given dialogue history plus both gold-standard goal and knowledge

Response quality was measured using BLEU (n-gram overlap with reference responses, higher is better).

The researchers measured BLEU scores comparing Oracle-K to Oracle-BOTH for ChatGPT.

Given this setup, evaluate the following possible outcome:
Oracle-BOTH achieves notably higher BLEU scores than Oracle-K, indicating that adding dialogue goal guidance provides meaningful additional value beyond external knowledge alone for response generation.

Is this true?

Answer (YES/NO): NO